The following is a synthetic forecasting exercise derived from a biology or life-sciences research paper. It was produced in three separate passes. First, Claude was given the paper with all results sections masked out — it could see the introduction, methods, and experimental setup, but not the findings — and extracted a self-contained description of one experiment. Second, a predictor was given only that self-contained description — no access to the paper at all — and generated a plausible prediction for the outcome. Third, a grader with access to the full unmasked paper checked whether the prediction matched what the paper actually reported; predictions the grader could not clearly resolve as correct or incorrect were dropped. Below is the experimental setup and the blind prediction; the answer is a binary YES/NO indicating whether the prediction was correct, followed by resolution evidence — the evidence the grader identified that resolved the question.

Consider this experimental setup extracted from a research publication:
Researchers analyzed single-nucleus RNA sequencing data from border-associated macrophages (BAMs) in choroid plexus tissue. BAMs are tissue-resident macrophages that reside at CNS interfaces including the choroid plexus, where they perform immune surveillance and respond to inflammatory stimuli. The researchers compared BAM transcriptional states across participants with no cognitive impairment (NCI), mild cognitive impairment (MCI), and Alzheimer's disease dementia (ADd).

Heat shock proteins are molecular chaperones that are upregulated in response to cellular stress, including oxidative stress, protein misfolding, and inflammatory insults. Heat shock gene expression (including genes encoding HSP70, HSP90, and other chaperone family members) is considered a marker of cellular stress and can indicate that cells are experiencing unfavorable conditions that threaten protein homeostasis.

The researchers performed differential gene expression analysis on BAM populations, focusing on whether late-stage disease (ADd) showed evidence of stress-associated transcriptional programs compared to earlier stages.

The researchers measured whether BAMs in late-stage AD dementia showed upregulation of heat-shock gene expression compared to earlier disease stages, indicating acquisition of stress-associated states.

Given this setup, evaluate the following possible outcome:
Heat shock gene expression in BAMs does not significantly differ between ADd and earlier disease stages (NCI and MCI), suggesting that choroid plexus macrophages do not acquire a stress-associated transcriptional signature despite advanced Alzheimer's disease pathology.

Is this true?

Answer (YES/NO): NO